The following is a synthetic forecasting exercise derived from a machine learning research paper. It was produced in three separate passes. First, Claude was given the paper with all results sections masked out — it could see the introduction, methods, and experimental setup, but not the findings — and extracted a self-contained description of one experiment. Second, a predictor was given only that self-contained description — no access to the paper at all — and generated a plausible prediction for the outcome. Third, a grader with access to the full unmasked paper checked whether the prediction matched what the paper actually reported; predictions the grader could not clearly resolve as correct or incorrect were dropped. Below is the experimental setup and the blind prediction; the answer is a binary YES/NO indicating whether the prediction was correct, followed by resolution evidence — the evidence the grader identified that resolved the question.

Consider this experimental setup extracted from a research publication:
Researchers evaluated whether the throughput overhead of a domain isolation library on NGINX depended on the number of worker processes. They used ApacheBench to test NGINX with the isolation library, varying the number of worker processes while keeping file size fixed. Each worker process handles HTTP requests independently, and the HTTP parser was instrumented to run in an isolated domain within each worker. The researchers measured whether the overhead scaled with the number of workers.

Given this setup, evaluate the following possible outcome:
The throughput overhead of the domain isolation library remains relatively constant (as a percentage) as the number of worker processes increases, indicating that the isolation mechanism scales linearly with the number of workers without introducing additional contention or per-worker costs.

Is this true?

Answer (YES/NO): YES